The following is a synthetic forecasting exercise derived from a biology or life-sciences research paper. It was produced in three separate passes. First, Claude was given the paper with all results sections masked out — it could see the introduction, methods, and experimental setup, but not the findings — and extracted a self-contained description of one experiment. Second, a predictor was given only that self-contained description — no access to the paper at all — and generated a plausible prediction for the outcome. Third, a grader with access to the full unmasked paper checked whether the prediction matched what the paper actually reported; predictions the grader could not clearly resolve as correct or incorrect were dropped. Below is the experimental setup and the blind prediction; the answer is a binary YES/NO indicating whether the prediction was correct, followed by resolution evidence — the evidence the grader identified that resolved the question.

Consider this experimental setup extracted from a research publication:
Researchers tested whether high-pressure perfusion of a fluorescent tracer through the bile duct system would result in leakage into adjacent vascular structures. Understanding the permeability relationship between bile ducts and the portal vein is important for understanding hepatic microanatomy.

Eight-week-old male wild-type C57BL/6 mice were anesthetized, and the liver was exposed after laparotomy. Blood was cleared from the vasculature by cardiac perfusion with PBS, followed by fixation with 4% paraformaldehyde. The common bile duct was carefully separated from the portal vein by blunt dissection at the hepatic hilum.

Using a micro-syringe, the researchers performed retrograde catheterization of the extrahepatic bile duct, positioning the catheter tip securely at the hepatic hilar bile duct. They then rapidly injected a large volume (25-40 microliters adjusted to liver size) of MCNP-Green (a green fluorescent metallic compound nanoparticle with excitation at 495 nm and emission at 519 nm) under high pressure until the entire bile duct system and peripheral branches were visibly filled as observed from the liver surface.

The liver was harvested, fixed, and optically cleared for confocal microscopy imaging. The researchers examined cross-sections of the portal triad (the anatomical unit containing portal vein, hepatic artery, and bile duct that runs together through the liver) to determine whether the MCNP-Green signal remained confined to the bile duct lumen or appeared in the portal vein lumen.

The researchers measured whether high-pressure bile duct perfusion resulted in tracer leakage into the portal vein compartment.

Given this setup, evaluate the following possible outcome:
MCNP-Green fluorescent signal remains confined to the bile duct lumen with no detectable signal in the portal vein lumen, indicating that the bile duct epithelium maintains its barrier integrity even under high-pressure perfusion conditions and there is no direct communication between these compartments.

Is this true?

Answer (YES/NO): NO